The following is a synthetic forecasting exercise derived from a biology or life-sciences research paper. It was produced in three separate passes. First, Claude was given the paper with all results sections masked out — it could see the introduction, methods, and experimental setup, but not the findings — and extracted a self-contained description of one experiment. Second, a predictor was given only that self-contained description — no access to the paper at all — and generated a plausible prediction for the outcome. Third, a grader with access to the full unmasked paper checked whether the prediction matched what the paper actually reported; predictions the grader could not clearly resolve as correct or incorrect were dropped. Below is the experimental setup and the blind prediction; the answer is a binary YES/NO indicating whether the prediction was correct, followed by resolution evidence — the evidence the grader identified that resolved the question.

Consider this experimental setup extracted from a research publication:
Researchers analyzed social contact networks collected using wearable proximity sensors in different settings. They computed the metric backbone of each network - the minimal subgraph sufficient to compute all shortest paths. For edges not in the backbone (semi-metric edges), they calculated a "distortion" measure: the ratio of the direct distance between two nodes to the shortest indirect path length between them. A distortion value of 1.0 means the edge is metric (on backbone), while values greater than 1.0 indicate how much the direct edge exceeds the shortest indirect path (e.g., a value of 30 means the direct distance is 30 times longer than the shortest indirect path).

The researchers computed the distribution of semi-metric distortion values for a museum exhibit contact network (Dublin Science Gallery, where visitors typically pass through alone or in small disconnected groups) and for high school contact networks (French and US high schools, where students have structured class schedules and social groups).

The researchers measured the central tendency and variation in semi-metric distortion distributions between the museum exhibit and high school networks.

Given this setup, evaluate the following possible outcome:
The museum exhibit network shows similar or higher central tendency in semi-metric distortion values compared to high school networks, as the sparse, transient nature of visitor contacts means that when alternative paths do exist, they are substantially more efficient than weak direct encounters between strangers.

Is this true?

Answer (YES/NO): NO